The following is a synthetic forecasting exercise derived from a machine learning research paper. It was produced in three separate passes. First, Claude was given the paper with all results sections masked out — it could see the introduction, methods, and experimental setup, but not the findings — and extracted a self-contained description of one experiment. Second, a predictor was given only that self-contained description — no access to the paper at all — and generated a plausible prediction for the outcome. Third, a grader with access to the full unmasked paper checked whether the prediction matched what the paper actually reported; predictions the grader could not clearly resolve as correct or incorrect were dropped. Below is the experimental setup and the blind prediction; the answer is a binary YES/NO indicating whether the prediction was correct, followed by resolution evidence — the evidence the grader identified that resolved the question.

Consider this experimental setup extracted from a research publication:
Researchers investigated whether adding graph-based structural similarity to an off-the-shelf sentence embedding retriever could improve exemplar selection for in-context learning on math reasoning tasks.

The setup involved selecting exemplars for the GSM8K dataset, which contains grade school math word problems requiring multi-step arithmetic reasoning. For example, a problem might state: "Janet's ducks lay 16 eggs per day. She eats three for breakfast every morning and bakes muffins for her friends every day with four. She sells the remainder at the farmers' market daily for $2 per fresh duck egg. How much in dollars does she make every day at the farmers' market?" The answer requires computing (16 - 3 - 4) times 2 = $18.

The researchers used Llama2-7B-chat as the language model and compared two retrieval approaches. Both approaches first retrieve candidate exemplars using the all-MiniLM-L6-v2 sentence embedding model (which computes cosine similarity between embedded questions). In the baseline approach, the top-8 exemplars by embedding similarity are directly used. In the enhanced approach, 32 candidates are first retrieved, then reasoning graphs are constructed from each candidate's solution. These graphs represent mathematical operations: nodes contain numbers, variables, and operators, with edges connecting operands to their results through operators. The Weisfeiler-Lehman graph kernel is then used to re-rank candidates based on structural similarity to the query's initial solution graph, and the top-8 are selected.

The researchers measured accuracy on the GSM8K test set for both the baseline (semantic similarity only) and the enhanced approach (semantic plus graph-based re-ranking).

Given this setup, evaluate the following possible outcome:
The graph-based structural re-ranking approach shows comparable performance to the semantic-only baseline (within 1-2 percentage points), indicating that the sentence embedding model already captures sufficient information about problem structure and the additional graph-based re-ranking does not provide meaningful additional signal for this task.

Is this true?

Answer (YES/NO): NO